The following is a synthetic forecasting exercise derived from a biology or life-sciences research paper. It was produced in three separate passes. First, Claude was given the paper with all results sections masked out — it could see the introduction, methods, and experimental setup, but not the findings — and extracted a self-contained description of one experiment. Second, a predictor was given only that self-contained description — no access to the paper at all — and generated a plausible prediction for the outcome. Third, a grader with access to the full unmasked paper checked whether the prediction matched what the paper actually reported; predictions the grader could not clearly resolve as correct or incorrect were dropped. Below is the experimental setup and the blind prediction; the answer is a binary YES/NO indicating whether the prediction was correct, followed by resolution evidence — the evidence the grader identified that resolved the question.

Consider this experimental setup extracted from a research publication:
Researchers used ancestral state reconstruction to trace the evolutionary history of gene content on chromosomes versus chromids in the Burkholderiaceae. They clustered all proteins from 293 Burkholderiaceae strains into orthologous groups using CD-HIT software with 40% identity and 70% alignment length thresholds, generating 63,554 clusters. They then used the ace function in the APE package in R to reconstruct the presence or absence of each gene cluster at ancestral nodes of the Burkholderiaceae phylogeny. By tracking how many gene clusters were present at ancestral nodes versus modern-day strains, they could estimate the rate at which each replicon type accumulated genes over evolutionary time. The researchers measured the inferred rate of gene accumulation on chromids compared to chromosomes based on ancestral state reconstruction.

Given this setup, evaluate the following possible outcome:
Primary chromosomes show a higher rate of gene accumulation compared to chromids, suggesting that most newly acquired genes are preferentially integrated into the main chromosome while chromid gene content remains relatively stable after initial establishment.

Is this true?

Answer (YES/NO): NO